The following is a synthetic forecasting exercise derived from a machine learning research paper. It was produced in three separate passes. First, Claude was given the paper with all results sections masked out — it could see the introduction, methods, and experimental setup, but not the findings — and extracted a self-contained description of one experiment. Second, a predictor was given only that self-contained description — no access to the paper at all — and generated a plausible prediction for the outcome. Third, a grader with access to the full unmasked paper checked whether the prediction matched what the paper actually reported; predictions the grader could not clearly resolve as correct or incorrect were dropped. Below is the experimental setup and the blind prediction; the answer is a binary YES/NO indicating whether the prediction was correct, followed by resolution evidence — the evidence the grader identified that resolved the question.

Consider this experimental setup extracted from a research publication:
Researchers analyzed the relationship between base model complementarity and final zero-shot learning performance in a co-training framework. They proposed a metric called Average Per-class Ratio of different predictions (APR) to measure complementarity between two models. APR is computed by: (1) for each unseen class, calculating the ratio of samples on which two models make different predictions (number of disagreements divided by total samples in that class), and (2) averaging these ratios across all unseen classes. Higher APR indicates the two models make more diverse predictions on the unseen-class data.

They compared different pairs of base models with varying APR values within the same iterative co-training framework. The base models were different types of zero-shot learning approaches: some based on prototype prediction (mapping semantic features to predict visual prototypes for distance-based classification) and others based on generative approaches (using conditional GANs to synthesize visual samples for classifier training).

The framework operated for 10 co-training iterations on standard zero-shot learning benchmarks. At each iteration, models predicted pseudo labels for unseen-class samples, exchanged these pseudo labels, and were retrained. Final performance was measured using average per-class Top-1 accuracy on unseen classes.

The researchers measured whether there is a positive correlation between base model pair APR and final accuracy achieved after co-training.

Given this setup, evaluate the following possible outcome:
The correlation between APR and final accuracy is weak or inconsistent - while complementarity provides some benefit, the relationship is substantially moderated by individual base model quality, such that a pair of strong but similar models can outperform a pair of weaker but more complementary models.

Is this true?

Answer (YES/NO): YES